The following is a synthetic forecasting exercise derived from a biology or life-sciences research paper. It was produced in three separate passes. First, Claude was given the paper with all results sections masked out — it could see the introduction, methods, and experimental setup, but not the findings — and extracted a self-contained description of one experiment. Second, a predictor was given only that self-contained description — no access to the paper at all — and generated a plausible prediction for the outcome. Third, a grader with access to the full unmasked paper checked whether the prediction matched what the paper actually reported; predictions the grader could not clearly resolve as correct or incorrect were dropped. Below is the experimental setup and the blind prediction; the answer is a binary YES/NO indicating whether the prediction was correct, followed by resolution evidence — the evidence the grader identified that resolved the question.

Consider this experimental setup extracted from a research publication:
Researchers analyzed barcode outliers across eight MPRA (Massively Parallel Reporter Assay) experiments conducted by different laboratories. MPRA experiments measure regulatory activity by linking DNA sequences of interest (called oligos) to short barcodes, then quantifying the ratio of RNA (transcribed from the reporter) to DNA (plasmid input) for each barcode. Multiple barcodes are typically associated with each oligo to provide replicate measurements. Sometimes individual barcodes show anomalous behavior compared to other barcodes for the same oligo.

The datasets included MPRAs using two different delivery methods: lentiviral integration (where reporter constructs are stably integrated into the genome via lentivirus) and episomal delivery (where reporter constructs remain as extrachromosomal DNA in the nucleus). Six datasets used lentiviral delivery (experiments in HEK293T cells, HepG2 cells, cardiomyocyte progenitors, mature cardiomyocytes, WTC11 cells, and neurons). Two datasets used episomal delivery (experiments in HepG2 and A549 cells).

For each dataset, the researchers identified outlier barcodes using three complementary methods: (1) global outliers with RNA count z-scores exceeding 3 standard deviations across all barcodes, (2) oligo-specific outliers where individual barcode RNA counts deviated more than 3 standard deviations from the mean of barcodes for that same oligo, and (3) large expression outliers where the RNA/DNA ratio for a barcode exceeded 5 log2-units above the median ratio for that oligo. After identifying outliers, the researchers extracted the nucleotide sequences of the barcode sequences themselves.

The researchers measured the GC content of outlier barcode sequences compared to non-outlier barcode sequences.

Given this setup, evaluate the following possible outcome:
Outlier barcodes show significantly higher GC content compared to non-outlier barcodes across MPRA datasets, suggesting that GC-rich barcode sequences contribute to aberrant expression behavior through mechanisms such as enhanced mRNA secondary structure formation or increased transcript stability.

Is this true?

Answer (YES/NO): NO